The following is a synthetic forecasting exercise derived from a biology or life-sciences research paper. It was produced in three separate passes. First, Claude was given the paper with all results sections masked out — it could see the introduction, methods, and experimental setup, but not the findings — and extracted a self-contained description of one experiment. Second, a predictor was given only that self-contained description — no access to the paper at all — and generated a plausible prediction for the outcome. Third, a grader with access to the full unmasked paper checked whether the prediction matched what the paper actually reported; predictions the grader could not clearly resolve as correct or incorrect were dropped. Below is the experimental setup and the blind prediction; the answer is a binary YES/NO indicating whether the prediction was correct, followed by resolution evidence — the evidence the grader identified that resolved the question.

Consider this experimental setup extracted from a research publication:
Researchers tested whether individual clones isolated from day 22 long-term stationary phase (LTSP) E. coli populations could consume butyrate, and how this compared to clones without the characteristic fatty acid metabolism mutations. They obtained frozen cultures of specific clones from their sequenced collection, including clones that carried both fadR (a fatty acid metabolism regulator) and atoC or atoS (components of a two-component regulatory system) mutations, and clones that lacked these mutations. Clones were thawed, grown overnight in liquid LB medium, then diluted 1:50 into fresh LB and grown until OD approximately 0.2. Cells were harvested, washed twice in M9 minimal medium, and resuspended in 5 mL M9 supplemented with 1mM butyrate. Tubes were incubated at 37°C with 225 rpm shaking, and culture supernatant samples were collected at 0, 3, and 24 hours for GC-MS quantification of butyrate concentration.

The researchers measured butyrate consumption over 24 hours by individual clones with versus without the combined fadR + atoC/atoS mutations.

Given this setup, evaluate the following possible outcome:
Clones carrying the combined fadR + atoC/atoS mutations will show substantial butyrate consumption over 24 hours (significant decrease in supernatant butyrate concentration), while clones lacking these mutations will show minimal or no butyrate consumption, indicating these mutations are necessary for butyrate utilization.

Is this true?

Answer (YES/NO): YES